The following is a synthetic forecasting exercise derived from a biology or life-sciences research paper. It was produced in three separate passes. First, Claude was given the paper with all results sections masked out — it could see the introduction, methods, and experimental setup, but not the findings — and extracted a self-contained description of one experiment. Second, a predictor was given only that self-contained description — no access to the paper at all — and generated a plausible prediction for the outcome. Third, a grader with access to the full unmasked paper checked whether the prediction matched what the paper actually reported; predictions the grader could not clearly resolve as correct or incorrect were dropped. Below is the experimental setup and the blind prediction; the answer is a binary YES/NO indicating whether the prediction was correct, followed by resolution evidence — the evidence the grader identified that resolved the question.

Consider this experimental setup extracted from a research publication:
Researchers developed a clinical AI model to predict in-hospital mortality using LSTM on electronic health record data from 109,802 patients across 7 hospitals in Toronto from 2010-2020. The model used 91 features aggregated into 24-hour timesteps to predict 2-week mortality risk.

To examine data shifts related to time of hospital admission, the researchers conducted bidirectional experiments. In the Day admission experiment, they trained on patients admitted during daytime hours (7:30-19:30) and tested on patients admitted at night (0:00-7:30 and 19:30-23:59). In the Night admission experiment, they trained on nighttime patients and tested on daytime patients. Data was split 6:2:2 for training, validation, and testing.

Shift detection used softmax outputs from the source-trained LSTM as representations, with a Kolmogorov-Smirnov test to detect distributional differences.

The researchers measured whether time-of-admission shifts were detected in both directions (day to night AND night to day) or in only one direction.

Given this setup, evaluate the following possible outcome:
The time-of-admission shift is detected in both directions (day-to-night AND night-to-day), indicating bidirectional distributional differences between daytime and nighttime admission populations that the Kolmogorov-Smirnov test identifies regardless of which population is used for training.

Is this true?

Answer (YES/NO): NO